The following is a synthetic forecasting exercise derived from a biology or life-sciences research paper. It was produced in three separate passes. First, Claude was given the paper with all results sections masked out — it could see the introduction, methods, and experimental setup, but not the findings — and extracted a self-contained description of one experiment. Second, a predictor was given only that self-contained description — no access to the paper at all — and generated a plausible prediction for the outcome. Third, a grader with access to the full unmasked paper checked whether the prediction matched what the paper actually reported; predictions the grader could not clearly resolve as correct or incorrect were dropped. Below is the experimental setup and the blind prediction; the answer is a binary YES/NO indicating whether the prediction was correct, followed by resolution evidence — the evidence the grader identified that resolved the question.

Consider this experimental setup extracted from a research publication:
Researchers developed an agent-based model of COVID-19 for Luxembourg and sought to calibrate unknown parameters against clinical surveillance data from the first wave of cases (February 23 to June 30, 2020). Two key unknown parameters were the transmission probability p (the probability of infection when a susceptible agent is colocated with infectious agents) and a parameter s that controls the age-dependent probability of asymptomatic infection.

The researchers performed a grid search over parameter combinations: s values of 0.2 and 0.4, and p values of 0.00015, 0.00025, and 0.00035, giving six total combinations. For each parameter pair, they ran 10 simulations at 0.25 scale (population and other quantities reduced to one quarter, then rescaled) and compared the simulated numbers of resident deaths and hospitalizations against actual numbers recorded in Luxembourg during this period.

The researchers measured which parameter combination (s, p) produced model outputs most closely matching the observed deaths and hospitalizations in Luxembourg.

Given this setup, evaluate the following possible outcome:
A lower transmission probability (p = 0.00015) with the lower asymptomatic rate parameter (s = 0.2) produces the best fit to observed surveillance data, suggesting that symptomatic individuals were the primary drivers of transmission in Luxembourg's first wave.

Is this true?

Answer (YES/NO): NO